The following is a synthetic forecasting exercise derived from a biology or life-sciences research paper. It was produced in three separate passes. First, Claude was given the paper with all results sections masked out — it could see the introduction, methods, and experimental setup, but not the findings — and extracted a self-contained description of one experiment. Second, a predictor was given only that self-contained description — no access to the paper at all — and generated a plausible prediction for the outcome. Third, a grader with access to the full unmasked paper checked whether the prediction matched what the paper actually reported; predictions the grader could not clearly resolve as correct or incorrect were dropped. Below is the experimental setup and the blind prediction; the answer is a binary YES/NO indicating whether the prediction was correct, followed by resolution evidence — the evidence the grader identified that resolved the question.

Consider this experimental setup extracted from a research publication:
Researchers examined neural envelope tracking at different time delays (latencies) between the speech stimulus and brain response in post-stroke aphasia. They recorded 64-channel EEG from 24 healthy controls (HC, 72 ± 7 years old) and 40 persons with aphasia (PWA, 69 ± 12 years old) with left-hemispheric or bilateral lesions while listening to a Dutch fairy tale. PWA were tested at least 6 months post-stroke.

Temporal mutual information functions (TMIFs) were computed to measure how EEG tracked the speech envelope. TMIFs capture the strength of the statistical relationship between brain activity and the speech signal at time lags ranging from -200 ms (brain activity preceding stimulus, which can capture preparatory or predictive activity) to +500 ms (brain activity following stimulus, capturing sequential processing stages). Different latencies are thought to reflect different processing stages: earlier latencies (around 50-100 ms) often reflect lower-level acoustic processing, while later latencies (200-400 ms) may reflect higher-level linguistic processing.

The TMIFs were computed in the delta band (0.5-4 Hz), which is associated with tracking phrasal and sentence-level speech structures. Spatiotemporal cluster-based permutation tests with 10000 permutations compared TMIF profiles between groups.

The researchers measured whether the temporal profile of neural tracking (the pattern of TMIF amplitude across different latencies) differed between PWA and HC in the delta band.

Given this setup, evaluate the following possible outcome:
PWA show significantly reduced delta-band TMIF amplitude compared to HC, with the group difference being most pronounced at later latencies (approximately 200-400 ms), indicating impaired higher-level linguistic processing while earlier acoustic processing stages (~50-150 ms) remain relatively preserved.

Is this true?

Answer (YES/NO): NO